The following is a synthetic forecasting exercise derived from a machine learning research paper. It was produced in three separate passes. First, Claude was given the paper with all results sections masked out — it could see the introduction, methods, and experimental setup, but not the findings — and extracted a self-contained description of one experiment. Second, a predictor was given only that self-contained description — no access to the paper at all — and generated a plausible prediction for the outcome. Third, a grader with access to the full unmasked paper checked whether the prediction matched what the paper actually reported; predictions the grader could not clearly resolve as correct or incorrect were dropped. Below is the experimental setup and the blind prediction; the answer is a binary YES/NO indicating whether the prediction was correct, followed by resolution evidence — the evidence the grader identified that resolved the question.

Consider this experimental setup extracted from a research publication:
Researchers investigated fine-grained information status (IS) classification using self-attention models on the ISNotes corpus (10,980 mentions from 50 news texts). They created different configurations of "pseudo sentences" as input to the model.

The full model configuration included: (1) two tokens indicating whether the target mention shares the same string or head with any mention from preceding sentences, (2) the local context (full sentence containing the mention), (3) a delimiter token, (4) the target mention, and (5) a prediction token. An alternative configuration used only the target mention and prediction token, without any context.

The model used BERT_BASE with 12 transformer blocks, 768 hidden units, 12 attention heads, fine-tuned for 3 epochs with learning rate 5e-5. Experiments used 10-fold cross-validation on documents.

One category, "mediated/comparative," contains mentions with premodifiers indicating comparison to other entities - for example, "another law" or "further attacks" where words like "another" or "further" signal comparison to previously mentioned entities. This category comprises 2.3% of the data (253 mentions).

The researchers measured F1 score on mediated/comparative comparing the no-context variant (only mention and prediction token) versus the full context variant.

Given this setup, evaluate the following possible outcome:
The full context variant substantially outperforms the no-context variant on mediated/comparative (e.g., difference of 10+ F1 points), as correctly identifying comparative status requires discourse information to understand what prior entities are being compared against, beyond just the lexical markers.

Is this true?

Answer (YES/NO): NO